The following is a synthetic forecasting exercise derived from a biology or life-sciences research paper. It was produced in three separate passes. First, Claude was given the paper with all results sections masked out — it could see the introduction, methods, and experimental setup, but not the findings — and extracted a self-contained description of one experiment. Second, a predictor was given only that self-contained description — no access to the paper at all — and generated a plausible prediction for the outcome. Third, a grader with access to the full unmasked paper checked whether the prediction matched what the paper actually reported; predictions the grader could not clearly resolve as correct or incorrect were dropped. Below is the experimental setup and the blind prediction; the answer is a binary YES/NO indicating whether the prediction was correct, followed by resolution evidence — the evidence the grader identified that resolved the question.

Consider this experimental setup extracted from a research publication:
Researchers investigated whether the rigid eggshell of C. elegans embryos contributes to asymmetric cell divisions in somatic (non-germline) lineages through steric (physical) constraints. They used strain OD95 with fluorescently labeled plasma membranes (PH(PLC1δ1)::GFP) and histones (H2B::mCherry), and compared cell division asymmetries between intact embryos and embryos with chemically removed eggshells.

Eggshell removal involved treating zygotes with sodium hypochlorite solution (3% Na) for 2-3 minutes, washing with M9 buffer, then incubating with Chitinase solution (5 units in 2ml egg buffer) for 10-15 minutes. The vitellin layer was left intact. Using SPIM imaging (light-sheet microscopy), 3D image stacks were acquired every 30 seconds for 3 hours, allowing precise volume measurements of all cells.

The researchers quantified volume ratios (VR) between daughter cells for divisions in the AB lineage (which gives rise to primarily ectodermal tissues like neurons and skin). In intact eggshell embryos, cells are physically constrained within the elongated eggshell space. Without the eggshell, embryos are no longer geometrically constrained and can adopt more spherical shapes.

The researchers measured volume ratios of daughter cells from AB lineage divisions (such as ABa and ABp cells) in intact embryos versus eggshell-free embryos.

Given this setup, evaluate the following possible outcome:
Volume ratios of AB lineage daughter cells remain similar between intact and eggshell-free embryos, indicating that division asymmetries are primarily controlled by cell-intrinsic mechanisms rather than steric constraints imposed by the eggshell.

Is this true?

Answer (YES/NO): NO